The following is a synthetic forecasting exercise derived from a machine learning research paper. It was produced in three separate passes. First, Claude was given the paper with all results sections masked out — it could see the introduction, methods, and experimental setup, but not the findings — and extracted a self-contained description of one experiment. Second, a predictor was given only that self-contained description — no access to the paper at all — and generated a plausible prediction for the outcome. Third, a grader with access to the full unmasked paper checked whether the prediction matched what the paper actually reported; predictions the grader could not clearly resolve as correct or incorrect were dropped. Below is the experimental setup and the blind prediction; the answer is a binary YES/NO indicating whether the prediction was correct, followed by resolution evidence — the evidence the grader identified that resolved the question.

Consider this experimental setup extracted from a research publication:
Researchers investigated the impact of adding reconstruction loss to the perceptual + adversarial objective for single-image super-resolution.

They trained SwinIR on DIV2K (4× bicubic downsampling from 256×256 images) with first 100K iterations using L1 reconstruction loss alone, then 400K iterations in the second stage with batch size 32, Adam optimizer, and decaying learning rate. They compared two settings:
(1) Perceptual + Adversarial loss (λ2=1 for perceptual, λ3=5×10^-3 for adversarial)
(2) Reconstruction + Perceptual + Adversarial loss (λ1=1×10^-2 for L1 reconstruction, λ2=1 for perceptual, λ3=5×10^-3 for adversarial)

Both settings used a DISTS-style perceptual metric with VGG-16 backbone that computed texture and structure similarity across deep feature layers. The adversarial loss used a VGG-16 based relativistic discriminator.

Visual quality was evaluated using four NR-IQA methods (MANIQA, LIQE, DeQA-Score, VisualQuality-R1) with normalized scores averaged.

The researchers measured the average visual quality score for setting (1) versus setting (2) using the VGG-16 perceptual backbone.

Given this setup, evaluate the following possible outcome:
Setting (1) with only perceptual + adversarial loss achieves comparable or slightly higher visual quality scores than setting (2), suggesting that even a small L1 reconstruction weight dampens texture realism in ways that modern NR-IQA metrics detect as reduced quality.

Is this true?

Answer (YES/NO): NO